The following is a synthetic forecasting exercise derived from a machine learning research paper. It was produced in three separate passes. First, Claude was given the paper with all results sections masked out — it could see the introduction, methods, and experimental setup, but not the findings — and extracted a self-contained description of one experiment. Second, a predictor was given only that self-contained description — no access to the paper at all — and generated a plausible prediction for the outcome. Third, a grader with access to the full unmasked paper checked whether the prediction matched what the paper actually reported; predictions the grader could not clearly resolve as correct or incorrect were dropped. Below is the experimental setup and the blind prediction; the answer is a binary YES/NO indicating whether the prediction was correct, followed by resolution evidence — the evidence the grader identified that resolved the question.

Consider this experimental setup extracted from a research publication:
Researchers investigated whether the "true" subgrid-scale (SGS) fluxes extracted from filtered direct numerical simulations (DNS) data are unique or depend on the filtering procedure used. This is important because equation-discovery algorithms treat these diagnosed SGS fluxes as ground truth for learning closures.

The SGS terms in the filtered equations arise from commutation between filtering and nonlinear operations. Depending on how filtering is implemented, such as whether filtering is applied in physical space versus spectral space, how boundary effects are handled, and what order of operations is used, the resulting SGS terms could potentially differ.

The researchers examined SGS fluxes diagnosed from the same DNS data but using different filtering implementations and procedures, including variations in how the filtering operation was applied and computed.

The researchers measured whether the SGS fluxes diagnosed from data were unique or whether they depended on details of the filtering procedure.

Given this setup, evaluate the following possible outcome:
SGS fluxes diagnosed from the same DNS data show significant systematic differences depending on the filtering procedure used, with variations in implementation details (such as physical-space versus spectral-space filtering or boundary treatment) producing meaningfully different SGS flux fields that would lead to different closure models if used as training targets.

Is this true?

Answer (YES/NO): NO